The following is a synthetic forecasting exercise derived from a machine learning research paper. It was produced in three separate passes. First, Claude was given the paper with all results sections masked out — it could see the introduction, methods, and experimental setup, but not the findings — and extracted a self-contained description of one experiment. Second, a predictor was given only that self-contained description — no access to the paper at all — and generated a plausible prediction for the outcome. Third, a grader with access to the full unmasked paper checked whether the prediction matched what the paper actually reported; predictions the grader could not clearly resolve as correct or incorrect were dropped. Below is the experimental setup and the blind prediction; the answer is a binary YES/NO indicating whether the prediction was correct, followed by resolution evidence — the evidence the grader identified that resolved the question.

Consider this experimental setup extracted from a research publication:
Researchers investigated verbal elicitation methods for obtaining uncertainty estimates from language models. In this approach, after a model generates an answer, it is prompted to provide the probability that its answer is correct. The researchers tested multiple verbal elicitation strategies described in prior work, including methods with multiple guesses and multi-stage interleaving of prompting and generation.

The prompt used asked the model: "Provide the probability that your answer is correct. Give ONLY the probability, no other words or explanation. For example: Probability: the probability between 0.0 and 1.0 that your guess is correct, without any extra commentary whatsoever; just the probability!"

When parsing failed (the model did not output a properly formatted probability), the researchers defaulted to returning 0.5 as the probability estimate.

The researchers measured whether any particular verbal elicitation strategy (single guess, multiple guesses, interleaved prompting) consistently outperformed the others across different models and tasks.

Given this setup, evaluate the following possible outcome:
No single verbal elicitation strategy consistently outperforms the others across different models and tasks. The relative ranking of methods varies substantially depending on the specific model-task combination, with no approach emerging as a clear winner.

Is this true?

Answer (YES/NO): YES